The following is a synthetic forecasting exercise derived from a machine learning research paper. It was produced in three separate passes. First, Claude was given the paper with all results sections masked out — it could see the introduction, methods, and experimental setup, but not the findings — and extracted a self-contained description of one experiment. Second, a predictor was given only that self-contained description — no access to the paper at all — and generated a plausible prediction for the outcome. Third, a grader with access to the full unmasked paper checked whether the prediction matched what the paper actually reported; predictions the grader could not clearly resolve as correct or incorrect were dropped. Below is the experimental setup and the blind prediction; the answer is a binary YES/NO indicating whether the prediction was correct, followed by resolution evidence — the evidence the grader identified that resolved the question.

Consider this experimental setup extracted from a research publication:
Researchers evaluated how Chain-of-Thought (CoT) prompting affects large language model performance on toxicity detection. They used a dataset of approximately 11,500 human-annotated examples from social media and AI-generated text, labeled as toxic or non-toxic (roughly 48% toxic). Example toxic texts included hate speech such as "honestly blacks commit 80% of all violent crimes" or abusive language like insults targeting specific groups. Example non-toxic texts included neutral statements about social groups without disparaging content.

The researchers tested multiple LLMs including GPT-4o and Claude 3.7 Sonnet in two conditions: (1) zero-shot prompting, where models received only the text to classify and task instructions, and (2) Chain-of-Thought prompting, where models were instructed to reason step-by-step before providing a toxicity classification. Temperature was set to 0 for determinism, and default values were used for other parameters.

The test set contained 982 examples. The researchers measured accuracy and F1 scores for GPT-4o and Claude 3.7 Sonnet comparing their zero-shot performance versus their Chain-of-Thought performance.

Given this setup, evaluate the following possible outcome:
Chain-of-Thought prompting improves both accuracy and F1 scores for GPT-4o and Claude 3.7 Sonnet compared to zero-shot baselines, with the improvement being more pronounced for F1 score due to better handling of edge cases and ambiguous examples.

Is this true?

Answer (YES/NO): NO